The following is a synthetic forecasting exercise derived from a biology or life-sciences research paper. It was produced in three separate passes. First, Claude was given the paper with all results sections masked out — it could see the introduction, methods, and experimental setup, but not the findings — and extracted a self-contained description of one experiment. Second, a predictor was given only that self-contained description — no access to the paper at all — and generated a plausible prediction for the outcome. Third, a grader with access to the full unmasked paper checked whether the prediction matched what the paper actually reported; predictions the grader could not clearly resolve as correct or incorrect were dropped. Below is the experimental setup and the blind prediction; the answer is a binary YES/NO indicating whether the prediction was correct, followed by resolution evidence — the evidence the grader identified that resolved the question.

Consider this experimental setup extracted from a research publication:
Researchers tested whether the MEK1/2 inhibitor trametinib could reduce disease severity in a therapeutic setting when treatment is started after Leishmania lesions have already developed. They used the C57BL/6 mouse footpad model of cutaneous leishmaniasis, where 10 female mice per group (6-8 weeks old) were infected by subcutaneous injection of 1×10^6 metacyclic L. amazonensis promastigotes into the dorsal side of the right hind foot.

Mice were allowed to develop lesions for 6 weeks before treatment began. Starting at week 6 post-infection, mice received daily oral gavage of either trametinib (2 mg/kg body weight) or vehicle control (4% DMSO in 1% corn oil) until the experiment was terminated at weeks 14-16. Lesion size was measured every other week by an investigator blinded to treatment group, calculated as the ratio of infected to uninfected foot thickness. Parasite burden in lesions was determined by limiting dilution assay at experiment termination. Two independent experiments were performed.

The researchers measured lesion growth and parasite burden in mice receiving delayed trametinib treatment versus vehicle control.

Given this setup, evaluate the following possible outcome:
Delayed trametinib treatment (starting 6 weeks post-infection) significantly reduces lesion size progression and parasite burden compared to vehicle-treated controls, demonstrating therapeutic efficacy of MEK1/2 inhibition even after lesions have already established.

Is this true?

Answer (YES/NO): YES